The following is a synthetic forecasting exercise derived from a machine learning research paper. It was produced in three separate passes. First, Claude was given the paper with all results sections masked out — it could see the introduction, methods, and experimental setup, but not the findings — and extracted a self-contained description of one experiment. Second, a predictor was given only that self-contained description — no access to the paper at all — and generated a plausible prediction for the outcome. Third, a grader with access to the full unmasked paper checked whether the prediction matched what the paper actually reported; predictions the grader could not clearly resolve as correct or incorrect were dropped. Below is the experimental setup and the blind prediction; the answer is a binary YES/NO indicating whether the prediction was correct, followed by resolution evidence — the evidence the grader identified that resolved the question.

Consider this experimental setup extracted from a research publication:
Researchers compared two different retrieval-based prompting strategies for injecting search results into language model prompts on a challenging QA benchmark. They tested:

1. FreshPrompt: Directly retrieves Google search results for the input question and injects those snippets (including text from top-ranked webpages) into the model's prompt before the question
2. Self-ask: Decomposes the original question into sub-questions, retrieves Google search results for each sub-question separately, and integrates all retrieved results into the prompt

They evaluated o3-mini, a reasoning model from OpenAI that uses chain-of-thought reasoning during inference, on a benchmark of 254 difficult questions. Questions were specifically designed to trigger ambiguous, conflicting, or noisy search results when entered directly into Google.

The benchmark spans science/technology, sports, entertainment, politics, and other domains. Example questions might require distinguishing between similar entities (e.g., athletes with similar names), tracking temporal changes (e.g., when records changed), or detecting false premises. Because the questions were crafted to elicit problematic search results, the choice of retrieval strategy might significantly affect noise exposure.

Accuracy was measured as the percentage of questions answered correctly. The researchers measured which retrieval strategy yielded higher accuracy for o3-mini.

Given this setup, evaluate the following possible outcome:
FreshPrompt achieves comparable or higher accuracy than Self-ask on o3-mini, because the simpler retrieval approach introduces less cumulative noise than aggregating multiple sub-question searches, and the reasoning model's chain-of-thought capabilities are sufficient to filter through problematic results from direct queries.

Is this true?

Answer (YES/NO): NO